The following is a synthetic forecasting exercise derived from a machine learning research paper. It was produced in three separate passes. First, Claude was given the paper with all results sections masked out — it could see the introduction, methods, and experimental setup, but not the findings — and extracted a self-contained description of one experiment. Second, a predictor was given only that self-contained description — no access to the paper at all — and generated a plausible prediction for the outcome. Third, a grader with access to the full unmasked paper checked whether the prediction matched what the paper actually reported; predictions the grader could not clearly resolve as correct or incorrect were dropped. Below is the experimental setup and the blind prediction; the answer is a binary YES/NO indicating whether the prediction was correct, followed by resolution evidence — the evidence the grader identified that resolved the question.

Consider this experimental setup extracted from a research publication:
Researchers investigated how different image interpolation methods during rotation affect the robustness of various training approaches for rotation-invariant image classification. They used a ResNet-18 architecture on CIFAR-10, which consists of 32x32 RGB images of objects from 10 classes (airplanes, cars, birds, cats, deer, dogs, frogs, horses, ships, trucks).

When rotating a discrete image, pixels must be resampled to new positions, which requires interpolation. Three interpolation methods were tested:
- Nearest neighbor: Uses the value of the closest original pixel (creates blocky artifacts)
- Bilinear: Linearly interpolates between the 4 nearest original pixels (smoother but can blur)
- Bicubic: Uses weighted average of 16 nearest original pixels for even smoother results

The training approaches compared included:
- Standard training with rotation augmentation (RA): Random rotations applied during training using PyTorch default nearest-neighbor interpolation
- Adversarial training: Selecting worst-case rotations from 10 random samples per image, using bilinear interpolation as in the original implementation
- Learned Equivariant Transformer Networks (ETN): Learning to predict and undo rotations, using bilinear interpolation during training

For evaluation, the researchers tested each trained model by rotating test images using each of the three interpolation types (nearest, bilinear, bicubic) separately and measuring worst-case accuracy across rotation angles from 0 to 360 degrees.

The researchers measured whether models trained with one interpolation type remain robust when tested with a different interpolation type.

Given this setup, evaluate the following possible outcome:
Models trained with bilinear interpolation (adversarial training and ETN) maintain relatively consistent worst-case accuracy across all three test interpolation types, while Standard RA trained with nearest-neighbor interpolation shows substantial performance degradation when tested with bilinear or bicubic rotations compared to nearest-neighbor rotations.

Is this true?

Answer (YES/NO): NO